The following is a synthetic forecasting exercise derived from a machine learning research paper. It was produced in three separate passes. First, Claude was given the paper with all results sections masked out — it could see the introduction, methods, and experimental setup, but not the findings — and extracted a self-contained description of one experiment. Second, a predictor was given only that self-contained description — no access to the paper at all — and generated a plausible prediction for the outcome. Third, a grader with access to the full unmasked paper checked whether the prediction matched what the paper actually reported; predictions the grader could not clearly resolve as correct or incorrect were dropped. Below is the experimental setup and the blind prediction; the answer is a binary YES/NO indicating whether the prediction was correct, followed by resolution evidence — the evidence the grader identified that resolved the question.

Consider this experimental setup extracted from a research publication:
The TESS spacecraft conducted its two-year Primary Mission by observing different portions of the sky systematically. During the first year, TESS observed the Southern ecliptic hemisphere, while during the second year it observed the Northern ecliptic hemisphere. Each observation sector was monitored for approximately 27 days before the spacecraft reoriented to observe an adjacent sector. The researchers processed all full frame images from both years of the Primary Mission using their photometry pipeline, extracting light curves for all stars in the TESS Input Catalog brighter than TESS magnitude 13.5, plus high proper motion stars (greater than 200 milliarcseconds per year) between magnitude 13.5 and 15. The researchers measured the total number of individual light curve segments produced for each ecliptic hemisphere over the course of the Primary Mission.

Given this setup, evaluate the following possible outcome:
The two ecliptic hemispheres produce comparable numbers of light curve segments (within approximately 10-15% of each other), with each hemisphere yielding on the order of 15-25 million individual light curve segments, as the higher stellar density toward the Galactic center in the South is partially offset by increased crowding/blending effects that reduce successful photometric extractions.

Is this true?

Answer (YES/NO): NO